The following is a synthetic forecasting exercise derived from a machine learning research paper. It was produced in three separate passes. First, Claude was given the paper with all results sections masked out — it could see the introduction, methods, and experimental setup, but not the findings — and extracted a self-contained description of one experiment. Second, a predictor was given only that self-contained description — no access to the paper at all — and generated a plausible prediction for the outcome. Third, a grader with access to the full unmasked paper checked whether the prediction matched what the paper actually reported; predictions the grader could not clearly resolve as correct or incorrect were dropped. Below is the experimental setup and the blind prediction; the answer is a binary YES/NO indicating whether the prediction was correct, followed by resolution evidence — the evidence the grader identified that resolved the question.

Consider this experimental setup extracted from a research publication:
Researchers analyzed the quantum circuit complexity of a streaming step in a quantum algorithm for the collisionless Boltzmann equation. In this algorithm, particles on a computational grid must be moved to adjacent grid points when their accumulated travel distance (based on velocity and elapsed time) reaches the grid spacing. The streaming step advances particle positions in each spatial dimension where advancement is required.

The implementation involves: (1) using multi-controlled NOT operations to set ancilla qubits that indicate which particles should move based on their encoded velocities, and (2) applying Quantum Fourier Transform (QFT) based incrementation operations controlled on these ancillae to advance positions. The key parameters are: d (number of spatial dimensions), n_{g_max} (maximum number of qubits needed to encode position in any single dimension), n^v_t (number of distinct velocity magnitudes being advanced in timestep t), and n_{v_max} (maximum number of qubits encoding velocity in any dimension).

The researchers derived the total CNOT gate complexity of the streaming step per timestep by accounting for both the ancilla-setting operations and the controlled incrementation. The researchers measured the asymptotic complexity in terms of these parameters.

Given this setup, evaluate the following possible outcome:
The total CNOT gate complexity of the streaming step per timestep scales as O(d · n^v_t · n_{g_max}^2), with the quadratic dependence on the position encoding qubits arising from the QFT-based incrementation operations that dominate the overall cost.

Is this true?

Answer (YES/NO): NO